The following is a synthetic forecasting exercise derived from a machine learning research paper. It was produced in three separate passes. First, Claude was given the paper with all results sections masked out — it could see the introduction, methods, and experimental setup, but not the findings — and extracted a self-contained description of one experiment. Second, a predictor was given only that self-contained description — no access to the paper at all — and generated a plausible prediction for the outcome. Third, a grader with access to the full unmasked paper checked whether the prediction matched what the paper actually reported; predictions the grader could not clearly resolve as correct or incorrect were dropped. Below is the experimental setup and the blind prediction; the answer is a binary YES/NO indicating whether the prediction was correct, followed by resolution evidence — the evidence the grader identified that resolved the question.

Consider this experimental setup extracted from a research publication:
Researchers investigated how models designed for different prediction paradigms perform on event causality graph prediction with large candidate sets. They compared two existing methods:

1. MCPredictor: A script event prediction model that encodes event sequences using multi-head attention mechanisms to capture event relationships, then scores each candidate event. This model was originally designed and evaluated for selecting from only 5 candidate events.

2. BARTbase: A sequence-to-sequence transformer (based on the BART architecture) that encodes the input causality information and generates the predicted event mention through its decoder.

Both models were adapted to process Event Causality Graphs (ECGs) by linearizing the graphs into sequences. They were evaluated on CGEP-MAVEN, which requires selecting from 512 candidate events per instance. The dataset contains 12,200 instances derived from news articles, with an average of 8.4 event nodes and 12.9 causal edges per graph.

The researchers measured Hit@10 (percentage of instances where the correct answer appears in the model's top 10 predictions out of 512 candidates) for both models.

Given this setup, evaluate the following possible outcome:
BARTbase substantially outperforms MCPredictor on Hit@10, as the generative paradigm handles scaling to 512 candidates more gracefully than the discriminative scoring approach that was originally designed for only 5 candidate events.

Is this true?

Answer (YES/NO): YES